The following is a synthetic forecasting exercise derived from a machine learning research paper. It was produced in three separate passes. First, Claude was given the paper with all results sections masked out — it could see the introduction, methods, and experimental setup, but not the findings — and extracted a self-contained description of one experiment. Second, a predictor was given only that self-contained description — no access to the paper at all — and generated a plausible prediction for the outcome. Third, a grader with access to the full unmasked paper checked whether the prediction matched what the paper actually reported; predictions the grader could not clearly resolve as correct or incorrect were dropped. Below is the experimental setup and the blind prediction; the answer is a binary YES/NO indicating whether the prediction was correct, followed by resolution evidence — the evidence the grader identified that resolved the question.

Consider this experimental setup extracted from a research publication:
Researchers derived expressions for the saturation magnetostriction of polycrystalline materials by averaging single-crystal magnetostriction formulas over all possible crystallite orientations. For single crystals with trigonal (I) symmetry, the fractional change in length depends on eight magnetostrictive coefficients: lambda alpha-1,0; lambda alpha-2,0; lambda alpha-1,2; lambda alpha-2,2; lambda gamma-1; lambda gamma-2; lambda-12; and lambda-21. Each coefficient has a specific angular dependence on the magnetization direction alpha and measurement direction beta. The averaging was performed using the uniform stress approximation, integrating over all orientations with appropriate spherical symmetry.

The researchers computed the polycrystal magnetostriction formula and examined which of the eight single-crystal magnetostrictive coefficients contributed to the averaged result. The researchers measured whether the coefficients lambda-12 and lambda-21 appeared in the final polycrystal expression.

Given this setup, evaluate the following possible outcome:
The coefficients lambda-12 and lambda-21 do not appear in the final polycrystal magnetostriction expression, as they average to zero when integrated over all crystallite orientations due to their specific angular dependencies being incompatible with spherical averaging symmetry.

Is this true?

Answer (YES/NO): YES